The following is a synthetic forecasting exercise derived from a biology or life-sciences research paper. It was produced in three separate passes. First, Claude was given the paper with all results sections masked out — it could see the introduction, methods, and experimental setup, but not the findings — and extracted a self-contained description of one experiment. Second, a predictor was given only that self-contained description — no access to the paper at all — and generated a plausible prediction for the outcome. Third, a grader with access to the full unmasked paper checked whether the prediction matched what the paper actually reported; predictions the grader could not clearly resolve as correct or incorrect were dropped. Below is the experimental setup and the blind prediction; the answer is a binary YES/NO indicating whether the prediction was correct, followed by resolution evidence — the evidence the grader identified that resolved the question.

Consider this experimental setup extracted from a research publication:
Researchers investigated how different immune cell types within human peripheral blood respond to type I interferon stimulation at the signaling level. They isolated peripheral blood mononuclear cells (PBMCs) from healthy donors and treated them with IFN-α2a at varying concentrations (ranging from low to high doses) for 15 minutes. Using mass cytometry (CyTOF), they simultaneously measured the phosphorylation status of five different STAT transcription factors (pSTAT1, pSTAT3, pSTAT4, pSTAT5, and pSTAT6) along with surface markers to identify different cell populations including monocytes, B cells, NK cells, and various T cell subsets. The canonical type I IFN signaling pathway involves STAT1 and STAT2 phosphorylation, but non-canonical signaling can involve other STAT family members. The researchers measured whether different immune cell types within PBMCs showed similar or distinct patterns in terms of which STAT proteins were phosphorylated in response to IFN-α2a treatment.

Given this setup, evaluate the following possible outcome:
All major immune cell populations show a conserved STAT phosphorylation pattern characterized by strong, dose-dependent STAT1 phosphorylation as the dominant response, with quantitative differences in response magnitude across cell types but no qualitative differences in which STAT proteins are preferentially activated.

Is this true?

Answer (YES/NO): NO